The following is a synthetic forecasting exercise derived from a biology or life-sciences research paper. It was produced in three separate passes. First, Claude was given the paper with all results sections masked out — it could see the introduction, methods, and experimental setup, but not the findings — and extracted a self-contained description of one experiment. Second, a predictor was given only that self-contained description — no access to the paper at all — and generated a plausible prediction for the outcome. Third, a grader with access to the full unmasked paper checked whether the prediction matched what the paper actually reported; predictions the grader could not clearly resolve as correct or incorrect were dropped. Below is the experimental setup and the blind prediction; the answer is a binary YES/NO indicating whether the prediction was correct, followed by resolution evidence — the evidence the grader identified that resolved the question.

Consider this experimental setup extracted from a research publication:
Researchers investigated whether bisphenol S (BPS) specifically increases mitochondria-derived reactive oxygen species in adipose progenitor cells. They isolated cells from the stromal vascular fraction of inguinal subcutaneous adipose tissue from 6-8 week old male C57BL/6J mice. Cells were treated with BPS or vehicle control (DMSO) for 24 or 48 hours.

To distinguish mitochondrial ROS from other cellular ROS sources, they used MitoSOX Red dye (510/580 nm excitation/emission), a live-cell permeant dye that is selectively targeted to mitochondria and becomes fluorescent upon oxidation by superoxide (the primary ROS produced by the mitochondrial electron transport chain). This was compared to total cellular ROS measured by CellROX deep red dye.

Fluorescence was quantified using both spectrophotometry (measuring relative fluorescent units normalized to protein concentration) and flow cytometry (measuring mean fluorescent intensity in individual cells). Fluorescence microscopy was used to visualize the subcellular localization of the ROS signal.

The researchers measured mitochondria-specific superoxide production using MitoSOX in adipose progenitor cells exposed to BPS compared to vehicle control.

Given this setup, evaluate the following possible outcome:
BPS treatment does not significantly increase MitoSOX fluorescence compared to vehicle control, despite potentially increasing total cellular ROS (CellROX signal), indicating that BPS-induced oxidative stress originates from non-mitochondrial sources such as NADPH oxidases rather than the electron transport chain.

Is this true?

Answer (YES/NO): NO